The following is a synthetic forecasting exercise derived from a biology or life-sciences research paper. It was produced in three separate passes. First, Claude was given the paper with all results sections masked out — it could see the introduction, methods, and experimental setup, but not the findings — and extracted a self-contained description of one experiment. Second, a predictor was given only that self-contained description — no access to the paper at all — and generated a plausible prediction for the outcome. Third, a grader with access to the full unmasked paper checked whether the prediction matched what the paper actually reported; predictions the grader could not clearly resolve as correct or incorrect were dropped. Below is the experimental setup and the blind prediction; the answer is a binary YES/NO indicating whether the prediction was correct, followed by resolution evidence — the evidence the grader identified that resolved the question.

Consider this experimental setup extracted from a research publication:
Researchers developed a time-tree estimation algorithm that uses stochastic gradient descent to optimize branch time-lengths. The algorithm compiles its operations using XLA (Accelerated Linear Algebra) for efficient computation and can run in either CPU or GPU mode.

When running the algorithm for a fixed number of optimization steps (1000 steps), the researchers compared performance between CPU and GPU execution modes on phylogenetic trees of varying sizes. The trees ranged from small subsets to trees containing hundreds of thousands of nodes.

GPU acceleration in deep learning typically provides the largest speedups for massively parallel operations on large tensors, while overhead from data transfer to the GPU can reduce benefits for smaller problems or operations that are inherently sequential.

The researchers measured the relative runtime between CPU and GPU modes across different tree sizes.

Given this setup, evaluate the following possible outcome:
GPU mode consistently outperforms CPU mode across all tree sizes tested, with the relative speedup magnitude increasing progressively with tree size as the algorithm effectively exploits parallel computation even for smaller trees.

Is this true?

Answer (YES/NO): NO